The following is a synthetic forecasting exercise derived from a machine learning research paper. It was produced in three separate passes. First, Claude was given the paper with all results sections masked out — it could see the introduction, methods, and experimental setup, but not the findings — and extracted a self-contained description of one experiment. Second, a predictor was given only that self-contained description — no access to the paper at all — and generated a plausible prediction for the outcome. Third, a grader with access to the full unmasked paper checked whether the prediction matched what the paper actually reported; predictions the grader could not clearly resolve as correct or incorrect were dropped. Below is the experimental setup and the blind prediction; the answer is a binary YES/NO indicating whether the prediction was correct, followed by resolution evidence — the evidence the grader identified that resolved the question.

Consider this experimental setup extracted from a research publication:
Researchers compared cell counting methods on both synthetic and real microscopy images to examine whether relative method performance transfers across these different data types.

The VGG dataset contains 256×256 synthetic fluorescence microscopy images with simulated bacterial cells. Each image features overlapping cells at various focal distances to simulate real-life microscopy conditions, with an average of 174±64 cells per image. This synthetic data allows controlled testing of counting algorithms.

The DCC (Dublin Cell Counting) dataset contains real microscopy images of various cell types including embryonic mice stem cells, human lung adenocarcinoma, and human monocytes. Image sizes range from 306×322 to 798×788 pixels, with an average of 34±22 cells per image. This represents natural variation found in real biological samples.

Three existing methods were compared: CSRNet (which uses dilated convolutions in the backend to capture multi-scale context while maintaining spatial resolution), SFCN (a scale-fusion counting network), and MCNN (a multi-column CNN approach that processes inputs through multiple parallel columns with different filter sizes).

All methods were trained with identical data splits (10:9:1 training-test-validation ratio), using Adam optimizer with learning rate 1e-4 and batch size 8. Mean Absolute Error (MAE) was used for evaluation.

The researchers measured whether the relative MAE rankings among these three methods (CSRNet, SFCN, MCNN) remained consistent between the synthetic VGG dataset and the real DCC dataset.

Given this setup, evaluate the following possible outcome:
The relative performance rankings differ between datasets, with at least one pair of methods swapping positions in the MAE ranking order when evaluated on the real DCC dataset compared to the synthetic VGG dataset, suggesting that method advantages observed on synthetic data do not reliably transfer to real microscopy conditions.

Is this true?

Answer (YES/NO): NO